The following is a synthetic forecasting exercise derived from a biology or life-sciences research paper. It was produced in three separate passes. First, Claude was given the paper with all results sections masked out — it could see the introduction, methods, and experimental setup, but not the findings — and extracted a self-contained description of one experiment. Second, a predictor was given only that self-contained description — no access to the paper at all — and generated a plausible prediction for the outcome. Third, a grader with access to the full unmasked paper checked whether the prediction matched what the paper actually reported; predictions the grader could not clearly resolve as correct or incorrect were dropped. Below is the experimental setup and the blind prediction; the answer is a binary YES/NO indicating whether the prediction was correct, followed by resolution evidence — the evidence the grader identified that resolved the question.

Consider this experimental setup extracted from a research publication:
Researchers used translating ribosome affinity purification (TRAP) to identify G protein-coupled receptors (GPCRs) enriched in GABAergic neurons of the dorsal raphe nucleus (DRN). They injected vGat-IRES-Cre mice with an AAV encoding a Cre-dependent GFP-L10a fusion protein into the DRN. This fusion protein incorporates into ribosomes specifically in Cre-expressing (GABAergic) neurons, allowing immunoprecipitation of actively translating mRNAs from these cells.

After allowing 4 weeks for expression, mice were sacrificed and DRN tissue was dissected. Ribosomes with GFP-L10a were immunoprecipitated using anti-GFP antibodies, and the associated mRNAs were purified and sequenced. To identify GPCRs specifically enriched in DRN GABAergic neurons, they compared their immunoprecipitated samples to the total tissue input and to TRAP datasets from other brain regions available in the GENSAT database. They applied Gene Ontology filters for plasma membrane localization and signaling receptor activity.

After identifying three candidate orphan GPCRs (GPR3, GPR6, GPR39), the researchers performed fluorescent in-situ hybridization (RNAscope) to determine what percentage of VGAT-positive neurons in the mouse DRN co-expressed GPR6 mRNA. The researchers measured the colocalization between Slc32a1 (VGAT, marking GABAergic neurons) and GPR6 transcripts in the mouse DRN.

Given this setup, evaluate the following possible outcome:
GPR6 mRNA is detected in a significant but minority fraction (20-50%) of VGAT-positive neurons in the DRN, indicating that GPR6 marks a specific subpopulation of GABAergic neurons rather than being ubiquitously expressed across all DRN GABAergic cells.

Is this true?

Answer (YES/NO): NO